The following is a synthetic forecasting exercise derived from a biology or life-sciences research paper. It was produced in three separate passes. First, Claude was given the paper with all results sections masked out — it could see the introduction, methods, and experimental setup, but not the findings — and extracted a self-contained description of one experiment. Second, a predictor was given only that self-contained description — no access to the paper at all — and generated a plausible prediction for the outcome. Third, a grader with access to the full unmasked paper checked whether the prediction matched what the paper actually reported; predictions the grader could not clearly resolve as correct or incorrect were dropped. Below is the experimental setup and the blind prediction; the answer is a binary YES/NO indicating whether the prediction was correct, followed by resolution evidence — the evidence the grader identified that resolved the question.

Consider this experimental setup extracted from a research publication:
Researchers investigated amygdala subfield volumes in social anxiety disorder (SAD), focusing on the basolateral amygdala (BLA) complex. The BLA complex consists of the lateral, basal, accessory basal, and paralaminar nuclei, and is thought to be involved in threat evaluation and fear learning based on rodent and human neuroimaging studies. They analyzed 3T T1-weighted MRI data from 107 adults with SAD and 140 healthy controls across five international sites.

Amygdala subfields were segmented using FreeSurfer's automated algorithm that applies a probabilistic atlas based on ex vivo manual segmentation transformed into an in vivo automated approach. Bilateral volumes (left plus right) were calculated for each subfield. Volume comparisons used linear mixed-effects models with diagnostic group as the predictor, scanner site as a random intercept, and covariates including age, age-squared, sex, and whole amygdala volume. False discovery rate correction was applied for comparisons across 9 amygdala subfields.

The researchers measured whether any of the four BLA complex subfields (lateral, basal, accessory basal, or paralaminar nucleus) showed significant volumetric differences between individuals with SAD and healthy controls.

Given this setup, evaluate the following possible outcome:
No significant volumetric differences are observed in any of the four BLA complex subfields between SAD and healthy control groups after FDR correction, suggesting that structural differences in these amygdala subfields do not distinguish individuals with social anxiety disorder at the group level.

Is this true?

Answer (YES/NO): NO